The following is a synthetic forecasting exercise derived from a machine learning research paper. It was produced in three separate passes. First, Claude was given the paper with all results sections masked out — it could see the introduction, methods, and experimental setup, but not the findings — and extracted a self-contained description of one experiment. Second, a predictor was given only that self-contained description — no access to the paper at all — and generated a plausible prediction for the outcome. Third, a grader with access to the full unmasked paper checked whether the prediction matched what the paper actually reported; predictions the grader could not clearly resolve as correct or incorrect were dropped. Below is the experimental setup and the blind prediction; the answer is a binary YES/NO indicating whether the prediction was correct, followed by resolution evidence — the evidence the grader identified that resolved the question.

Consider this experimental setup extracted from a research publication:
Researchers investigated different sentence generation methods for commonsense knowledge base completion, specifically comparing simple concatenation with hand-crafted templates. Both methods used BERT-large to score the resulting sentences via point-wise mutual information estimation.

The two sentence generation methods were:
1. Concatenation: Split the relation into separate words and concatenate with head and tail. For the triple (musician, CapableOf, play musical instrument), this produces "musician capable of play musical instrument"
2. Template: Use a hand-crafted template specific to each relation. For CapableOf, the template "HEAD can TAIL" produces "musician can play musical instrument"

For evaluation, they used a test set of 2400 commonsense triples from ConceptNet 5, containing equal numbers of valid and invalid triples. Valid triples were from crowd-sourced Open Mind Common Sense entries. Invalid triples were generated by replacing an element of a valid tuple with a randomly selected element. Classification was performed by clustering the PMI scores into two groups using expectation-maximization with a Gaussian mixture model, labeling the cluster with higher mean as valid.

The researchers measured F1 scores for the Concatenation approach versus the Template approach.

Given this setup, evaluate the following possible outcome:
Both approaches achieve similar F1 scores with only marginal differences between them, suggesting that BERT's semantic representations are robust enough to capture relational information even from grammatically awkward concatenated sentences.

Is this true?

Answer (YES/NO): NO